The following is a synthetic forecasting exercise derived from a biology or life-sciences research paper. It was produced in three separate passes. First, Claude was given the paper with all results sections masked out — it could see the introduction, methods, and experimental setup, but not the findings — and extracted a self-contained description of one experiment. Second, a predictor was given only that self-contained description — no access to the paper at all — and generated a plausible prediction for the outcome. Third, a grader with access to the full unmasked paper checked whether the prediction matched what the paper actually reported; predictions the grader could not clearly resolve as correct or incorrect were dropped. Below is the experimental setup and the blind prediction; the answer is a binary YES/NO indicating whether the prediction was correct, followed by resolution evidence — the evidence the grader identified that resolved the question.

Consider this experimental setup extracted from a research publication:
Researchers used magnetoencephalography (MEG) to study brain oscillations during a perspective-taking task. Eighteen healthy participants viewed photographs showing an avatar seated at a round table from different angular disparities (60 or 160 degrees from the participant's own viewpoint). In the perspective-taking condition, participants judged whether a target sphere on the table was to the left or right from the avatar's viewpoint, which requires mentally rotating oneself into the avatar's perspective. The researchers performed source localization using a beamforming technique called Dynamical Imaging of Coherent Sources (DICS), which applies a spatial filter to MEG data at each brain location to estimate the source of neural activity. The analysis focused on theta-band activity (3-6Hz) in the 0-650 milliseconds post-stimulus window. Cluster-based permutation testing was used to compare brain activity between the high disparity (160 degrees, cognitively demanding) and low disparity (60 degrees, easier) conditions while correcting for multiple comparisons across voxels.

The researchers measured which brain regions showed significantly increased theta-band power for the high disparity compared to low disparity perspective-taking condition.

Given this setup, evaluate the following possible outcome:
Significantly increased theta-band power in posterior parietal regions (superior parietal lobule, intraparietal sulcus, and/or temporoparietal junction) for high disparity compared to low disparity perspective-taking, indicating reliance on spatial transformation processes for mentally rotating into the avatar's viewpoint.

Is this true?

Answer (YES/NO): YES